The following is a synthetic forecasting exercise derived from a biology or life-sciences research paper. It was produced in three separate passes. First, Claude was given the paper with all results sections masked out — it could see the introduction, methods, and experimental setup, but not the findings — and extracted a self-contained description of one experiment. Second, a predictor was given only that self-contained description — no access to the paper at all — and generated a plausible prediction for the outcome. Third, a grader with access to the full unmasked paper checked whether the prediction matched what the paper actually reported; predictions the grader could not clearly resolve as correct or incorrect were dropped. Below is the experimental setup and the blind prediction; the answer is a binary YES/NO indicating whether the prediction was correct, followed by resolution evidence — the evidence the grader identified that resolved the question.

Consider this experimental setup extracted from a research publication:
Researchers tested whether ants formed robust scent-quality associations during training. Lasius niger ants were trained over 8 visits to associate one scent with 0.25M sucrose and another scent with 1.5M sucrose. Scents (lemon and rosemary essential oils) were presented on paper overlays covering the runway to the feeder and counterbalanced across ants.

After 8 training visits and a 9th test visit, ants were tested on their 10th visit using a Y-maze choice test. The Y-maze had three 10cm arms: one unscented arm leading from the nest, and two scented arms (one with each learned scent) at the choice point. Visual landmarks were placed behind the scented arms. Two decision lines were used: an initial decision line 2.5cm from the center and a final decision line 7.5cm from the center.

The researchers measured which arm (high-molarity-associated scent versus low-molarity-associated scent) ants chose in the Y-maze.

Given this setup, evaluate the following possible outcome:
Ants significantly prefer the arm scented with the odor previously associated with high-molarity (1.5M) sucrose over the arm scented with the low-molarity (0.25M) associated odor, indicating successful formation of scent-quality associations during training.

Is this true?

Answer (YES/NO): YES